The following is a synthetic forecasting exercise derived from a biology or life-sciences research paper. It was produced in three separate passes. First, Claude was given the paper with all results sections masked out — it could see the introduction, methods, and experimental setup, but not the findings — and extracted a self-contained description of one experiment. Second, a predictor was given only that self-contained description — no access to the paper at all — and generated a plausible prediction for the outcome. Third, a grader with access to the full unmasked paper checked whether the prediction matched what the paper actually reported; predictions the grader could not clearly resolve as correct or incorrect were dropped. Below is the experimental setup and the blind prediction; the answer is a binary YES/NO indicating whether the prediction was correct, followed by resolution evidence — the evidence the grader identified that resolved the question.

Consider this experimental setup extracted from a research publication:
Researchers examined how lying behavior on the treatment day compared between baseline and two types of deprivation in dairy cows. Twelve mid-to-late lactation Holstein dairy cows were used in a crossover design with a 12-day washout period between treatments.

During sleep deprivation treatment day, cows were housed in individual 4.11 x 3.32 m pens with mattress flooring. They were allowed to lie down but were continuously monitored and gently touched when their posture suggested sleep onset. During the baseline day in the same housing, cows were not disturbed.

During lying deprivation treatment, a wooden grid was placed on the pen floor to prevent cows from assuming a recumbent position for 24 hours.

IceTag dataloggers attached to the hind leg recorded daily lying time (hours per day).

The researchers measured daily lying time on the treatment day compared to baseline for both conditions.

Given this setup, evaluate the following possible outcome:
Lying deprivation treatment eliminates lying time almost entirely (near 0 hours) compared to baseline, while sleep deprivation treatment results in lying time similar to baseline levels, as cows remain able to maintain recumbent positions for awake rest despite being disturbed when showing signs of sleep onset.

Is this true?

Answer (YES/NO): YES